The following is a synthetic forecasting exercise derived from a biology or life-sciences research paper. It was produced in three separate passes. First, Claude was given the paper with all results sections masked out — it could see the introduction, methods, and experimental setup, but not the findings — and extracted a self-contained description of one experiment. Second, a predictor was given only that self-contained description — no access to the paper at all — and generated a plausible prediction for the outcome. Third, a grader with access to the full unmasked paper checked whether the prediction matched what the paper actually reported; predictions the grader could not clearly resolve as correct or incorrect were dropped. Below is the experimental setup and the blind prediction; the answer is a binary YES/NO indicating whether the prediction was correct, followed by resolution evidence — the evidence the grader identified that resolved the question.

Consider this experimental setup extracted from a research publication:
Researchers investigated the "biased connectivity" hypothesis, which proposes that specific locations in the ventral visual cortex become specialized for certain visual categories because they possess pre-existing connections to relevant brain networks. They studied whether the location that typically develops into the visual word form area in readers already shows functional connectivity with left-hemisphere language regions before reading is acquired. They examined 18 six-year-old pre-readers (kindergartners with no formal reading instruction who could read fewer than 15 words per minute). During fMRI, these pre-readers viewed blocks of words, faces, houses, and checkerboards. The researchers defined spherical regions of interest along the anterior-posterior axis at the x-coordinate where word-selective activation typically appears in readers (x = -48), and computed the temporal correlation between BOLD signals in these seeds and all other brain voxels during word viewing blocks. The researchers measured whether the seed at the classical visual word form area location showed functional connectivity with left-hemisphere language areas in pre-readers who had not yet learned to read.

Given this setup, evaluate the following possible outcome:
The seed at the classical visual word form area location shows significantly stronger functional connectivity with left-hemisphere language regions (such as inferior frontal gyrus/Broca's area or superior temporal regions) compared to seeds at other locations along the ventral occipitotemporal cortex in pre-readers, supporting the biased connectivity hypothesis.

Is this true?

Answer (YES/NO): YES